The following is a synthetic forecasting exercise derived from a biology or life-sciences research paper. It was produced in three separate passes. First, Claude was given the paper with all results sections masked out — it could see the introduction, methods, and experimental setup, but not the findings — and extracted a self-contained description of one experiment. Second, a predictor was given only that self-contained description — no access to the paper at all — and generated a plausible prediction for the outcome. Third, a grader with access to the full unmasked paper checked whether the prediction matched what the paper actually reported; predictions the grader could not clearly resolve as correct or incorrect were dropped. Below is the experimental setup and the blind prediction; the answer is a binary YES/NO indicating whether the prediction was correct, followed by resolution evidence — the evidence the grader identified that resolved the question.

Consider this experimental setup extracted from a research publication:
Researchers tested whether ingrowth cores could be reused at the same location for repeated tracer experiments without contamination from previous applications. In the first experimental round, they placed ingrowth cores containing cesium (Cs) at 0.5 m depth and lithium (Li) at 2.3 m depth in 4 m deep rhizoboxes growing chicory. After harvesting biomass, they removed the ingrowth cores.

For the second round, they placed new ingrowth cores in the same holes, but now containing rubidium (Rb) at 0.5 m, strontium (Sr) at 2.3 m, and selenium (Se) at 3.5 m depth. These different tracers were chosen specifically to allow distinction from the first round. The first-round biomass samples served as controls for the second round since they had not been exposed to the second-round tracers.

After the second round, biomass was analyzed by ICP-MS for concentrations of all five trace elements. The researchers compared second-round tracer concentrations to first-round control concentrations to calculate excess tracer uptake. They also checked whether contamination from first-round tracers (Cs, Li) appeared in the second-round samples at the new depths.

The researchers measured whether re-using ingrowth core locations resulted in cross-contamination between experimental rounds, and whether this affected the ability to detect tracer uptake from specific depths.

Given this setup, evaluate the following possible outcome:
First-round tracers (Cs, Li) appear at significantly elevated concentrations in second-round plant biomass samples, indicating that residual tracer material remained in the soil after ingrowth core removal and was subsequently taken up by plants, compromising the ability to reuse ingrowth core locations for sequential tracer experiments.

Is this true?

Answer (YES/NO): NO